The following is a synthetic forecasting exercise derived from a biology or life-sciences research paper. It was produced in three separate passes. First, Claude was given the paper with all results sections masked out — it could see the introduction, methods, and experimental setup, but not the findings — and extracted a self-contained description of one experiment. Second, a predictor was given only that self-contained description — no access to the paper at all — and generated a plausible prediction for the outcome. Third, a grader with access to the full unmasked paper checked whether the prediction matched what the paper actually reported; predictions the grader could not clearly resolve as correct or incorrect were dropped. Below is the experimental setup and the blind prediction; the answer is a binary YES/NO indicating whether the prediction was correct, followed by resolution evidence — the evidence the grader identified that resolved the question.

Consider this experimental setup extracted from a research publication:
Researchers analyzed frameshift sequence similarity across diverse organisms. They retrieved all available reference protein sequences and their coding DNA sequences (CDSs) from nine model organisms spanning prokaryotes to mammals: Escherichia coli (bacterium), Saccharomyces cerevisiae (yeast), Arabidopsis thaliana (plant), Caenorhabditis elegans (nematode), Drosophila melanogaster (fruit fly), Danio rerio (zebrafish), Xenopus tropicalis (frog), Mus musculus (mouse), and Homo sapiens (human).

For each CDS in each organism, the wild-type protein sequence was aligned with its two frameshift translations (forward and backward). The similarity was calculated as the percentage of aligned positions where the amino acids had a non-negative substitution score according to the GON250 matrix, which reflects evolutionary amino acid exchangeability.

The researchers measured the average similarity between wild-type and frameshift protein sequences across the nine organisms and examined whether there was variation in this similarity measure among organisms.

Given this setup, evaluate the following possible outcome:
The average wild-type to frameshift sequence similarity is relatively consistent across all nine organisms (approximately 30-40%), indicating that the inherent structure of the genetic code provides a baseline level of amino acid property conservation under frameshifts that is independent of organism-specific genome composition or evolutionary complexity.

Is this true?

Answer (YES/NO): NO